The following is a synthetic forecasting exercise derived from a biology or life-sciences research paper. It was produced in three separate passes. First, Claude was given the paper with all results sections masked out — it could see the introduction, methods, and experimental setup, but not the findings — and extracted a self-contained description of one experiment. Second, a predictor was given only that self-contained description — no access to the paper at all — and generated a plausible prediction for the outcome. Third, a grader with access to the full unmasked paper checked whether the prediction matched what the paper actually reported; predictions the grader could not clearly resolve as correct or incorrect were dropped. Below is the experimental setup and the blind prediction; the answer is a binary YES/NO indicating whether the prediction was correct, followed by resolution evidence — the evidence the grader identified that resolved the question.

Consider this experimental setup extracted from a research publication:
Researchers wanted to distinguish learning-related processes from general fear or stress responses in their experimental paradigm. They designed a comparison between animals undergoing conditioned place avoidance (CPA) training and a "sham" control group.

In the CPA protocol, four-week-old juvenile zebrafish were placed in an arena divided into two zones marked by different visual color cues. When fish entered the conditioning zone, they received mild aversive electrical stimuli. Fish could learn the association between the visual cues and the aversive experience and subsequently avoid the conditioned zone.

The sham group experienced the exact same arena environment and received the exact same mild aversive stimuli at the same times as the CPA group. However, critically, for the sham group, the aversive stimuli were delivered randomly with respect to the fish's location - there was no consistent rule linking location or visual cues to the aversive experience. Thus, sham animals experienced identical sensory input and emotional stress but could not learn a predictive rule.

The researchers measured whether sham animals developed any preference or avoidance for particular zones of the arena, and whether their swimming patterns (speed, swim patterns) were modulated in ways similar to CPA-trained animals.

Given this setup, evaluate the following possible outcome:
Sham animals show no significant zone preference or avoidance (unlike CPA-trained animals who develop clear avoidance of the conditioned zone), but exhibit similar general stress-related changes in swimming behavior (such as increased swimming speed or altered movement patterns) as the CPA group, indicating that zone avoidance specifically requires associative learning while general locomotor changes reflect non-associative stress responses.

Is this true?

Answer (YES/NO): NO